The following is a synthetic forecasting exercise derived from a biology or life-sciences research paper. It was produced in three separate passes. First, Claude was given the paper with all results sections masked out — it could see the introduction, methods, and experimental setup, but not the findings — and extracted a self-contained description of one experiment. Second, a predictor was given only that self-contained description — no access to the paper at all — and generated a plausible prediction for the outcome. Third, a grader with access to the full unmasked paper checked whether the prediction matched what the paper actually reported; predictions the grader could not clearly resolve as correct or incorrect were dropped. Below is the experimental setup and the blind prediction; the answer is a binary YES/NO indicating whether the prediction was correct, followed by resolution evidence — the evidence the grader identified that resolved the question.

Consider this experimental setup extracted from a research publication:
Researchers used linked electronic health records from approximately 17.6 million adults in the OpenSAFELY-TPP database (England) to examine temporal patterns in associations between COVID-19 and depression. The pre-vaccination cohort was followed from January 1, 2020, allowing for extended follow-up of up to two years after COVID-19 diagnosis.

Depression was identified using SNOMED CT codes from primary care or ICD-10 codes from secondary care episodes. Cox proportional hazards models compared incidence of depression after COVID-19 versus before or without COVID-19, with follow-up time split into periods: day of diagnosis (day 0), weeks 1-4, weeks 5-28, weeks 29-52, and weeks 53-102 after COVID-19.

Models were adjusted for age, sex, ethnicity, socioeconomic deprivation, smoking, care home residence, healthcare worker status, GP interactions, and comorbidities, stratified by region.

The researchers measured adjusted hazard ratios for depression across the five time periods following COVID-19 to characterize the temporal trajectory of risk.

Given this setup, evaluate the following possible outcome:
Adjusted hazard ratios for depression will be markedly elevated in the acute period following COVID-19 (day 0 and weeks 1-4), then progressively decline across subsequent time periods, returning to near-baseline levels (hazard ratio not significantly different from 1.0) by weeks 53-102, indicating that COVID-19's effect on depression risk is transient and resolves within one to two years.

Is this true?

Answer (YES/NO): NO